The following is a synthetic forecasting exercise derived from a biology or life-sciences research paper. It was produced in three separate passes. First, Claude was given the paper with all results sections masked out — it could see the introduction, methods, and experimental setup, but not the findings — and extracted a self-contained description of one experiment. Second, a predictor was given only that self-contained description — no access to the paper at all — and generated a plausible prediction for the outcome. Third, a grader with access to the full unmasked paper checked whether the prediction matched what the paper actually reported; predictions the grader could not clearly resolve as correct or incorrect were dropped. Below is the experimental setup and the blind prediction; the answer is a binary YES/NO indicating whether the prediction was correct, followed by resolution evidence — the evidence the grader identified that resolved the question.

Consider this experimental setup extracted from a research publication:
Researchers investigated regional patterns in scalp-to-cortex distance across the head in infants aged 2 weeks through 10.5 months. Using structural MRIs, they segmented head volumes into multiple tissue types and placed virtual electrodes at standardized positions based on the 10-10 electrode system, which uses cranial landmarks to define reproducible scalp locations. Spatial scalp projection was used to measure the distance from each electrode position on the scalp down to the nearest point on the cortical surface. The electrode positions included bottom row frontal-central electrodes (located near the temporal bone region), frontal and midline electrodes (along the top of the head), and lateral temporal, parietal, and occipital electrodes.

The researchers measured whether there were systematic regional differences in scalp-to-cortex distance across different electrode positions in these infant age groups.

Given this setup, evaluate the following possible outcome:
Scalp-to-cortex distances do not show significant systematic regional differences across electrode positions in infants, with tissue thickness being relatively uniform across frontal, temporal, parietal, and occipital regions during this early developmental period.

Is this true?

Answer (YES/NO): NO